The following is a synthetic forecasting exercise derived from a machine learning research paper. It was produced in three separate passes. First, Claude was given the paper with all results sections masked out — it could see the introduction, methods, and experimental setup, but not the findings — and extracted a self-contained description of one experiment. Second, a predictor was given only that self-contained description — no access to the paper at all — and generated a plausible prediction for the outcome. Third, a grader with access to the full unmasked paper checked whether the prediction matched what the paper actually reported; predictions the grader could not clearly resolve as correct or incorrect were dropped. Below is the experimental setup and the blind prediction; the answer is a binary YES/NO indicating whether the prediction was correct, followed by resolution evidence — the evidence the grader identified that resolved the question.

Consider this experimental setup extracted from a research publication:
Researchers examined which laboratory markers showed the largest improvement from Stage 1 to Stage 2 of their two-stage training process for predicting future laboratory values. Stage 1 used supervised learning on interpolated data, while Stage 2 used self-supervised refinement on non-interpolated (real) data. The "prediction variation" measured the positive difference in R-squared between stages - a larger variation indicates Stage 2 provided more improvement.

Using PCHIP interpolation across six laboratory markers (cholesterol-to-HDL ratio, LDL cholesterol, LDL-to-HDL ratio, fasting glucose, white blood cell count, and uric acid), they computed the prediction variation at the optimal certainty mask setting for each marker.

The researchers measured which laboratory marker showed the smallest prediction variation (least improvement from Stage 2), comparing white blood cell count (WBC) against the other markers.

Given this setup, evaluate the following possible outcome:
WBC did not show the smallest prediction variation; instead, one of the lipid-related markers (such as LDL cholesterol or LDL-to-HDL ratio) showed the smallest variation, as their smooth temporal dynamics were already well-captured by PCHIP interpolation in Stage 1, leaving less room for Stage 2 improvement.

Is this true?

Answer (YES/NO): NO